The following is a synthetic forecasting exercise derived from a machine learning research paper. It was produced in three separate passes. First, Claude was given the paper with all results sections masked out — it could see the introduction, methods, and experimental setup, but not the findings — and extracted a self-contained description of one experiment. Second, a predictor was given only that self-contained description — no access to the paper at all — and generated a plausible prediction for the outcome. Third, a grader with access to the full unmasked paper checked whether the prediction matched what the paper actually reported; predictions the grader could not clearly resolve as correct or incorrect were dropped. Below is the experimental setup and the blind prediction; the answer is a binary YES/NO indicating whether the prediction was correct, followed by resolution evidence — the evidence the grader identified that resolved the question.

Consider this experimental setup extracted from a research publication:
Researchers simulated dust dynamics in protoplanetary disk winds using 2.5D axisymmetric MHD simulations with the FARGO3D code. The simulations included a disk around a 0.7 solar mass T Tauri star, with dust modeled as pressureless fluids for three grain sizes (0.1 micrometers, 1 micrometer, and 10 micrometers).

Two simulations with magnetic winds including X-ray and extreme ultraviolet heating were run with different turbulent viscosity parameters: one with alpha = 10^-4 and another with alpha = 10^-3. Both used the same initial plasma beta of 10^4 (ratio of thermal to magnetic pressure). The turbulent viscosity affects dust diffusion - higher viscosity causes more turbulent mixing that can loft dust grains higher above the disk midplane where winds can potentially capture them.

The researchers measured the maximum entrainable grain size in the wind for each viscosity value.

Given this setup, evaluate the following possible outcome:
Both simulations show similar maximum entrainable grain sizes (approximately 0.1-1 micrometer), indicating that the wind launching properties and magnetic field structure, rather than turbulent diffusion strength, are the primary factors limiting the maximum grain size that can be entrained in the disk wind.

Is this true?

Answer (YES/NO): NO